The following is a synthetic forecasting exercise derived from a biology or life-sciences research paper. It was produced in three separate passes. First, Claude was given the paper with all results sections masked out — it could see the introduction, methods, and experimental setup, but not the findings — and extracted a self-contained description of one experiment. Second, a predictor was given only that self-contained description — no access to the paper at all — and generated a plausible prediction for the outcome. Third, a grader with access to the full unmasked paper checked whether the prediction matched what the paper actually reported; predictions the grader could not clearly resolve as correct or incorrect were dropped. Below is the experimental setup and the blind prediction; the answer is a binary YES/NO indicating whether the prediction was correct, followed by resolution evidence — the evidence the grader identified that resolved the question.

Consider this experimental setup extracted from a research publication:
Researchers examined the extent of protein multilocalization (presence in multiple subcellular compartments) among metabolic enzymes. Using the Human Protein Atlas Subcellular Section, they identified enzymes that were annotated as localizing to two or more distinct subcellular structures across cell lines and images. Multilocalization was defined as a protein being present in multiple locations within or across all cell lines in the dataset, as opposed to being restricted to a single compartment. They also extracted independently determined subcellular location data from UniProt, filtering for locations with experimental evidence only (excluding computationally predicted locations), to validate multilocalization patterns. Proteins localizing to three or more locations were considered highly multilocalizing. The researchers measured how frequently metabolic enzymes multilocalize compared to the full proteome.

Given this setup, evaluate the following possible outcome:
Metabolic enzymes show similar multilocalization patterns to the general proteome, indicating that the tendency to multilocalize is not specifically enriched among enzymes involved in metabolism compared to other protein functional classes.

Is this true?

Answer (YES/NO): YES